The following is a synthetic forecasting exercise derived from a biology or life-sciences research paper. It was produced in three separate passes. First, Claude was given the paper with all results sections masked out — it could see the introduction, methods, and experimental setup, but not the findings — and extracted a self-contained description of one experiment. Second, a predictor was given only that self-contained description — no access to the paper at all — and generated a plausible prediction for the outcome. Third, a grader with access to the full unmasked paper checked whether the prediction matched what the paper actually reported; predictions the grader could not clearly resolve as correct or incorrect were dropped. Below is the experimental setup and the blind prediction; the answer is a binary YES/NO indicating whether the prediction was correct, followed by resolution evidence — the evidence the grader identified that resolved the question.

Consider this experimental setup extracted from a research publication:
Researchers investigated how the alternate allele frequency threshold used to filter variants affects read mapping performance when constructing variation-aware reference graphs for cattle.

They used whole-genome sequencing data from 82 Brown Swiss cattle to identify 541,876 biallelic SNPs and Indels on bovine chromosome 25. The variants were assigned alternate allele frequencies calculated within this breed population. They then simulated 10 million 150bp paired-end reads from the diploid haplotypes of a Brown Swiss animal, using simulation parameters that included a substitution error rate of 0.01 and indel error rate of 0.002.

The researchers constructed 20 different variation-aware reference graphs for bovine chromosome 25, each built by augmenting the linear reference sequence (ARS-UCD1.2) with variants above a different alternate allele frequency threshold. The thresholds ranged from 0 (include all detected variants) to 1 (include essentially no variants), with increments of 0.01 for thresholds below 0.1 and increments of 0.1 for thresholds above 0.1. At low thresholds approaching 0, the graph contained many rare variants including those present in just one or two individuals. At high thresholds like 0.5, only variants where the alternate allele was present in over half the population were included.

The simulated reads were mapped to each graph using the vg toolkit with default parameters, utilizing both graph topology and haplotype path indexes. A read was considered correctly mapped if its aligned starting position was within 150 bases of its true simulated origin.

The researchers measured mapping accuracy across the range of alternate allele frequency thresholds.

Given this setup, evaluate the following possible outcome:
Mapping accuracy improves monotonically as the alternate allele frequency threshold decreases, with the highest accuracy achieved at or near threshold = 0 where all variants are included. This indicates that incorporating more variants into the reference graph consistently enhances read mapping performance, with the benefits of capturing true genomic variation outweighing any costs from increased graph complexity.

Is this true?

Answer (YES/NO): NO